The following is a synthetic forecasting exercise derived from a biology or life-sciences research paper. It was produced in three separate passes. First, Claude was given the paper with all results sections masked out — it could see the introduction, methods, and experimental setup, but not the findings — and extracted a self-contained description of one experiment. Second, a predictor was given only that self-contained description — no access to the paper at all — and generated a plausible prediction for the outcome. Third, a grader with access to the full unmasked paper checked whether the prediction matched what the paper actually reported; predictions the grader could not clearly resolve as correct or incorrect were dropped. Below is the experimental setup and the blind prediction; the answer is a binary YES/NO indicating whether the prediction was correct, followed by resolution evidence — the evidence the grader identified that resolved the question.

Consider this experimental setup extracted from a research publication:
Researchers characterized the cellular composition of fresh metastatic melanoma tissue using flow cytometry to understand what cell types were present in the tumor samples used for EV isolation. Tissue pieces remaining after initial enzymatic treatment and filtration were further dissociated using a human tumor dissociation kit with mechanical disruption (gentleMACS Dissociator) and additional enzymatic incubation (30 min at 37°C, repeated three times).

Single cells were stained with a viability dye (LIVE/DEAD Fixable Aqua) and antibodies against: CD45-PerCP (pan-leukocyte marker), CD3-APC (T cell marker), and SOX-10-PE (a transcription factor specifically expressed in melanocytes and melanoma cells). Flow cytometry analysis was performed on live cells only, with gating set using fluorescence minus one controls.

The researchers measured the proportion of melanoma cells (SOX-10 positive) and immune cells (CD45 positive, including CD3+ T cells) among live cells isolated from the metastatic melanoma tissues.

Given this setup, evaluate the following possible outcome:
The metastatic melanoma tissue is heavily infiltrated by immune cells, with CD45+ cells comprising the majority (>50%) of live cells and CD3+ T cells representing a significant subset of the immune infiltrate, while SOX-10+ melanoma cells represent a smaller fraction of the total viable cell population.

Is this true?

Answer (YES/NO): NO